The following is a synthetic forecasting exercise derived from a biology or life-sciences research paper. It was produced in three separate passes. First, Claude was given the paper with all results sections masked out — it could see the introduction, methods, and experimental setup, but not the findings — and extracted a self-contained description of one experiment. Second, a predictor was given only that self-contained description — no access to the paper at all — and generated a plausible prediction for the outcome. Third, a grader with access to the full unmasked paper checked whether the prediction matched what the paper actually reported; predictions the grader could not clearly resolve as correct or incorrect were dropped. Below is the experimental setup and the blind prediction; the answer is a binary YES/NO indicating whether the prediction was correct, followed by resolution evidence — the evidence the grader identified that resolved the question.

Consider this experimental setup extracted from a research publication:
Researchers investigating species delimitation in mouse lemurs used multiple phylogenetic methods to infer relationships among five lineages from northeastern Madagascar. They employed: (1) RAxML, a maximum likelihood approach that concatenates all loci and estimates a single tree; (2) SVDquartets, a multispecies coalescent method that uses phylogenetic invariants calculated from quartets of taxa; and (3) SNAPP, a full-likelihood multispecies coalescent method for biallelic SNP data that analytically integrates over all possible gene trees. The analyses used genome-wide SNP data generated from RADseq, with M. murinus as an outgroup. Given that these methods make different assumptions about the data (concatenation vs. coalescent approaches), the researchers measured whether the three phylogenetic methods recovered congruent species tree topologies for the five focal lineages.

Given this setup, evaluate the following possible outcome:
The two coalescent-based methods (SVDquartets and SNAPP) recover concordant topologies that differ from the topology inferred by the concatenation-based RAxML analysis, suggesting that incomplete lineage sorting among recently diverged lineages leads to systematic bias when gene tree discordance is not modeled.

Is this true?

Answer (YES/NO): NO